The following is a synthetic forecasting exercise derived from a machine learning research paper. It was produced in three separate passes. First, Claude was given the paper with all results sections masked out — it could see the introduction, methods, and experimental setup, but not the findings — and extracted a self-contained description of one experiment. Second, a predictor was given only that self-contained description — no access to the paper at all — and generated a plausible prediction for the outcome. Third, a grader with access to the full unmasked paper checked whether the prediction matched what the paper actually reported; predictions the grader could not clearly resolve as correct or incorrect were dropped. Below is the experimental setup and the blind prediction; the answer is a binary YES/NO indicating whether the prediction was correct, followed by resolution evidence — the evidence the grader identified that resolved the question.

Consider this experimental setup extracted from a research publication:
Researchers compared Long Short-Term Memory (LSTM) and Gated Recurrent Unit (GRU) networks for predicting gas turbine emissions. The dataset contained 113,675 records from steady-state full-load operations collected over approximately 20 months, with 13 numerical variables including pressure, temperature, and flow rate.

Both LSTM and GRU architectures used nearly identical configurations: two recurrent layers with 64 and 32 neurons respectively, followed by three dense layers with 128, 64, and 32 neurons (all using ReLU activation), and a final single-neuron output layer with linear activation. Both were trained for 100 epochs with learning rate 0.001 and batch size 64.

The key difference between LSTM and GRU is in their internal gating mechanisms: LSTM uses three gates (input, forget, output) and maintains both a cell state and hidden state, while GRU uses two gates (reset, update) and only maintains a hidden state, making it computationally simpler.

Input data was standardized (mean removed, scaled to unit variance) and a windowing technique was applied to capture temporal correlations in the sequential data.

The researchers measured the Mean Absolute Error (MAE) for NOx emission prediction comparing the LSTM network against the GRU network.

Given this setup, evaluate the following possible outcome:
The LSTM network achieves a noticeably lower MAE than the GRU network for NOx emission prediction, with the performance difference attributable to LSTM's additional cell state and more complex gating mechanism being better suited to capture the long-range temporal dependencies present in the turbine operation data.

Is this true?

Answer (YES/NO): NO